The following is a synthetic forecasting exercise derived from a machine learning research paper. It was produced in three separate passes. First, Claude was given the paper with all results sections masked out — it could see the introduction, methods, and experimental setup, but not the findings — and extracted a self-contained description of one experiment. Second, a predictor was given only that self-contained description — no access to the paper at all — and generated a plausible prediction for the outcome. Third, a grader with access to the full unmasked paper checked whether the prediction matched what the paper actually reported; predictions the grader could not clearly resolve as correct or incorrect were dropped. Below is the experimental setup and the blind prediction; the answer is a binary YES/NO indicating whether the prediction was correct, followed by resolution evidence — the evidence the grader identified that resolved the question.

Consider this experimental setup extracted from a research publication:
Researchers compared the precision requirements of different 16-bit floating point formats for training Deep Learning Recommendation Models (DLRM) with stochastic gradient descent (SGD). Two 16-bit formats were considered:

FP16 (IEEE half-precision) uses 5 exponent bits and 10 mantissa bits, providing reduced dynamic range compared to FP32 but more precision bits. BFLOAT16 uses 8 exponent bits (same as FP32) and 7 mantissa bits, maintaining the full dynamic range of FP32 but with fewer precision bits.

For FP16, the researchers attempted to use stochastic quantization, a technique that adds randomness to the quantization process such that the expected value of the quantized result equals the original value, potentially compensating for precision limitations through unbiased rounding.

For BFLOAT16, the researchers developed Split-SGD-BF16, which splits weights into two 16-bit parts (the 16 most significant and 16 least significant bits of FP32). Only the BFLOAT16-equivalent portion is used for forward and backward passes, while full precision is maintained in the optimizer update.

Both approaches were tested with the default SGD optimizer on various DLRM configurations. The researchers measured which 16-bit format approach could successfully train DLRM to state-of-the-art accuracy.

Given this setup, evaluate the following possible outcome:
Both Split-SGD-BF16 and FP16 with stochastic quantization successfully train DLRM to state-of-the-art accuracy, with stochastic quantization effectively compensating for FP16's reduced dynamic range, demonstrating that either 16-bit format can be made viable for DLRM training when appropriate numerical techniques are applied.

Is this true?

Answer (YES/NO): NO